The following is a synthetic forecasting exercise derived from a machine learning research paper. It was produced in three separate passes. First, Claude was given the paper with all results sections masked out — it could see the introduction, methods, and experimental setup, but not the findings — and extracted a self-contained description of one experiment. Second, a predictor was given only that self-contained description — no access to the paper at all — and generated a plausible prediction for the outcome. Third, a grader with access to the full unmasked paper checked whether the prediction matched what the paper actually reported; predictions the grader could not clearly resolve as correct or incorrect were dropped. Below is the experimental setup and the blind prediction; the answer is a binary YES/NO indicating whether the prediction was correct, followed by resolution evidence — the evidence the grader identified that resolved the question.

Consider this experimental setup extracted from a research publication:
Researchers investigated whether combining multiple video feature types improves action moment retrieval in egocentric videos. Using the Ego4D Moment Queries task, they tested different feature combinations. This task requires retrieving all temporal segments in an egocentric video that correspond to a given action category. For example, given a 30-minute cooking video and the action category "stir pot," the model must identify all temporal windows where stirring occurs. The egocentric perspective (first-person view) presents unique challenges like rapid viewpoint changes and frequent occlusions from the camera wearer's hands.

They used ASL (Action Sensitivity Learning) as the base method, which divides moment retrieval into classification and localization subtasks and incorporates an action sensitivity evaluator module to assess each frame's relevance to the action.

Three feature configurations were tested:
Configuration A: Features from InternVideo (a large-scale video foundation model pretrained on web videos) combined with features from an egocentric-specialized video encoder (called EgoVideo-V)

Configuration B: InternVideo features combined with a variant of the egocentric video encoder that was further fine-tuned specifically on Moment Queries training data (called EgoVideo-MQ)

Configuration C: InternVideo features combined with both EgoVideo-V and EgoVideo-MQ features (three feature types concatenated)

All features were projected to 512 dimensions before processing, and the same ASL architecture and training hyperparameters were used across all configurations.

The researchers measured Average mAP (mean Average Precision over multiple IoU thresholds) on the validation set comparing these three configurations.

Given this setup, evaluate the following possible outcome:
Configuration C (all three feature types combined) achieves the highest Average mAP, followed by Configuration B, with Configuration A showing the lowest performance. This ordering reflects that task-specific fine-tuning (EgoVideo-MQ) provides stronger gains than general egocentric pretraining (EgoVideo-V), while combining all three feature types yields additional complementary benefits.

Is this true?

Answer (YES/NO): NO